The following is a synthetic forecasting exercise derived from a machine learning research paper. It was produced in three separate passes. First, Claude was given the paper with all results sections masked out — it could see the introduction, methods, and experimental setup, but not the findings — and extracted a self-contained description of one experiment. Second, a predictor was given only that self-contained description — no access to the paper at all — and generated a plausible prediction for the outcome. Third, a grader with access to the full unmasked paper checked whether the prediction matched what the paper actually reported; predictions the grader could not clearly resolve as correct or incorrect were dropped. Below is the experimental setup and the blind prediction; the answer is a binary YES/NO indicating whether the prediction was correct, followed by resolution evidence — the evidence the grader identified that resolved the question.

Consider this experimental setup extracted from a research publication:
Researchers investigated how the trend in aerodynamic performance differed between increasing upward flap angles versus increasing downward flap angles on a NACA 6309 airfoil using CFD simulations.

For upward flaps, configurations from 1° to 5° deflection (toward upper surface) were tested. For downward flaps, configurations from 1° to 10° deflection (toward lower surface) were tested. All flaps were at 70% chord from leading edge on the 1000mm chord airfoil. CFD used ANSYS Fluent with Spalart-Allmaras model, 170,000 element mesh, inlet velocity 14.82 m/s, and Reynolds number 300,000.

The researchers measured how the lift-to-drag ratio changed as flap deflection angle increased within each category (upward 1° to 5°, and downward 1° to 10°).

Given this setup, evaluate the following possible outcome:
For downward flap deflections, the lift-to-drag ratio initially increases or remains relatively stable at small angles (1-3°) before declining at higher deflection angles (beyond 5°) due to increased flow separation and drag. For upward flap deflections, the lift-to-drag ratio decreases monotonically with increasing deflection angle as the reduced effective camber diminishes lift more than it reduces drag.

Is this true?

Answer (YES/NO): NO